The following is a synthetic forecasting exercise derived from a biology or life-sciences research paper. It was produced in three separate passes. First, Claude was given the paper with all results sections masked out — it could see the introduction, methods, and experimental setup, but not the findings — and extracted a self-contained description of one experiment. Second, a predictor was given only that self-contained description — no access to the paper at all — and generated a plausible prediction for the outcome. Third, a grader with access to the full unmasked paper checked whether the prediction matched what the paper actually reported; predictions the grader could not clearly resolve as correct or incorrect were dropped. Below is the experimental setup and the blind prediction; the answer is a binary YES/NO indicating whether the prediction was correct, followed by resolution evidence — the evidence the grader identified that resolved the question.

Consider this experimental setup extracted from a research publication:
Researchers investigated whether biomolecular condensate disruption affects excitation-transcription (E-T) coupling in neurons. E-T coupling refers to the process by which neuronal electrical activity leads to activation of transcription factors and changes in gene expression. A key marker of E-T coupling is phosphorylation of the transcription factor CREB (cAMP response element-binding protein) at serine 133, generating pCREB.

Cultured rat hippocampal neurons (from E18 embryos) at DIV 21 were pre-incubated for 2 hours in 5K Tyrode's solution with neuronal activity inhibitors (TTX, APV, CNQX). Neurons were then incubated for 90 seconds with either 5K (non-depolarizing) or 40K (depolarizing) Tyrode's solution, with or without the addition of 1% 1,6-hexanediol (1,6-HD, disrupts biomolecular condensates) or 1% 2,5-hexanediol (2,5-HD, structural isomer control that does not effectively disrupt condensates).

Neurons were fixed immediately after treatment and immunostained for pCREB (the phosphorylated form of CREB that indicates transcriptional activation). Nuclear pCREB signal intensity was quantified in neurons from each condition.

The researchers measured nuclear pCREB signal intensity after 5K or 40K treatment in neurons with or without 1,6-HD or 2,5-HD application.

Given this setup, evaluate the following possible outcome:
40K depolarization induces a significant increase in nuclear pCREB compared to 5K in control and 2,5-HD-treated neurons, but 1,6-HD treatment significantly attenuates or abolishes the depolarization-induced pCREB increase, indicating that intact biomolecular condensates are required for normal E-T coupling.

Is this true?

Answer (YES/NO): YES